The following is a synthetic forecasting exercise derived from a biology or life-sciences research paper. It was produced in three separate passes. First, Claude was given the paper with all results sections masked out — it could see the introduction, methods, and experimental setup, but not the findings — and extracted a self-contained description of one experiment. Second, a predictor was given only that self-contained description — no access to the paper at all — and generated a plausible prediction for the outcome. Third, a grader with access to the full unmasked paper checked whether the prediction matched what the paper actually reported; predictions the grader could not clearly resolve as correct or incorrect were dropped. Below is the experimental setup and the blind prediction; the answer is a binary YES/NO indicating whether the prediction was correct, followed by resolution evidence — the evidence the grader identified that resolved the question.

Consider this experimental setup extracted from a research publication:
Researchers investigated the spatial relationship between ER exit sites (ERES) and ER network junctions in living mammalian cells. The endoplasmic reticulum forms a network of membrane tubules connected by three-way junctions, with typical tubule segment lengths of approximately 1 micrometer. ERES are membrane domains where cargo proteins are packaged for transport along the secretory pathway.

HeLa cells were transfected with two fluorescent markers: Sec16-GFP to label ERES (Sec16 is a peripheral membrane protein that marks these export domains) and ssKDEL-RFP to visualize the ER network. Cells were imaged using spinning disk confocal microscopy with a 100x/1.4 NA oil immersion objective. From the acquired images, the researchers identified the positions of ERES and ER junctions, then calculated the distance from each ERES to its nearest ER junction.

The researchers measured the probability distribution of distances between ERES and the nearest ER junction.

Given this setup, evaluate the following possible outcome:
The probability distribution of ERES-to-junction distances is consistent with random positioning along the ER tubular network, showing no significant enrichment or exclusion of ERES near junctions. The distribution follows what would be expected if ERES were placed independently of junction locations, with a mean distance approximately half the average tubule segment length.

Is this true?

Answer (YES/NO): NO